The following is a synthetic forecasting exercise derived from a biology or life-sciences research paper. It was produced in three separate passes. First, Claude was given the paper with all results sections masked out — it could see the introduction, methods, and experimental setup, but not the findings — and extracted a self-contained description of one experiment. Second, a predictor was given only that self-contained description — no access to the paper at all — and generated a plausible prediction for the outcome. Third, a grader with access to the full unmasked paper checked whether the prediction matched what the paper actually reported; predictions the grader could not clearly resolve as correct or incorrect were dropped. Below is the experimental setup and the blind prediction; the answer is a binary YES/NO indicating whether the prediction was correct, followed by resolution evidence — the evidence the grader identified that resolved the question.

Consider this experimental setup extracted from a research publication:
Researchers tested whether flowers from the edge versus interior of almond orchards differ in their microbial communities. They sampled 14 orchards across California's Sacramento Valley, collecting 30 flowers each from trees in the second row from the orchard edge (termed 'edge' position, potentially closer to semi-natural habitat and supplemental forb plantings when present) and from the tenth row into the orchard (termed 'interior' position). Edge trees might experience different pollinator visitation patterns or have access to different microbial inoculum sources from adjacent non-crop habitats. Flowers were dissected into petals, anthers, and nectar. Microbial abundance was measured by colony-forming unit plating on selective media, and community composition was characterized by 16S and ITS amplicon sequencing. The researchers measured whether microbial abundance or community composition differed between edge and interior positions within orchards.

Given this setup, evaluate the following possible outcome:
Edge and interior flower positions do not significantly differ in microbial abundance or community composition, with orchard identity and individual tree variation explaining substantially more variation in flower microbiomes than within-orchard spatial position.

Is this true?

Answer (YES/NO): NO